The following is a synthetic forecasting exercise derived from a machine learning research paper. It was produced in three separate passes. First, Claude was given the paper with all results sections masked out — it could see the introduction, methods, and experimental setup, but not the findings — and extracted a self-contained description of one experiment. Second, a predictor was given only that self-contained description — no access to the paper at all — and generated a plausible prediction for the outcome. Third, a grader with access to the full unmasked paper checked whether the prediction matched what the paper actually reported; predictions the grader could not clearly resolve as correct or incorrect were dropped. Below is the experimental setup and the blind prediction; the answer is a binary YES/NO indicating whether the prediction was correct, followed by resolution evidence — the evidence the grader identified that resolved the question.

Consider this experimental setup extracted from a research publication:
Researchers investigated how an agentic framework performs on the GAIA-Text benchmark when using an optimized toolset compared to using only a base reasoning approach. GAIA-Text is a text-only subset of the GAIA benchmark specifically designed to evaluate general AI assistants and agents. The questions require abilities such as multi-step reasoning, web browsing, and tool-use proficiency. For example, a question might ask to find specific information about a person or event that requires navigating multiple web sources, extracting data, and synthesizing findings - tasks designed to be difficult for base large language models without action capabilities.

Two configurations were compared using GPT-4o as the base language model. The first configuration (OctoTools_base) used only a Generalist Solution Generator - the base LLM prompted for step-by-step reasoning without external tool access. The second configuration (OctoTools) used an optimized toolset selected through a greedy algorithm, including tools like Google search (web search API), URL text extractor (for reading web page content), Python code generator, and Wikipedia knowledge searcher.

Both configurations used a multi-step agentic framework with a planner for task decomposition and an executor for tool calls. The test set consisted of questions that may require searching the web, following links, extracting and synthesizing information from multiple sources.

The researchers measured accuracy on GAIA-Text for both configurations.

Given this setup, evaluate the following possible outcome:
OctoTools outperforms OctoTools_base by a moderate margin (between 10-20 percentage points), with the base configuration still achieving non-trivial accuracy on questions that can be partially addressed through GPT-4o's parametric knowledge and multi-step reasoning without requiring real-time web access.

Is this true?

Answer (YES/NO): NO